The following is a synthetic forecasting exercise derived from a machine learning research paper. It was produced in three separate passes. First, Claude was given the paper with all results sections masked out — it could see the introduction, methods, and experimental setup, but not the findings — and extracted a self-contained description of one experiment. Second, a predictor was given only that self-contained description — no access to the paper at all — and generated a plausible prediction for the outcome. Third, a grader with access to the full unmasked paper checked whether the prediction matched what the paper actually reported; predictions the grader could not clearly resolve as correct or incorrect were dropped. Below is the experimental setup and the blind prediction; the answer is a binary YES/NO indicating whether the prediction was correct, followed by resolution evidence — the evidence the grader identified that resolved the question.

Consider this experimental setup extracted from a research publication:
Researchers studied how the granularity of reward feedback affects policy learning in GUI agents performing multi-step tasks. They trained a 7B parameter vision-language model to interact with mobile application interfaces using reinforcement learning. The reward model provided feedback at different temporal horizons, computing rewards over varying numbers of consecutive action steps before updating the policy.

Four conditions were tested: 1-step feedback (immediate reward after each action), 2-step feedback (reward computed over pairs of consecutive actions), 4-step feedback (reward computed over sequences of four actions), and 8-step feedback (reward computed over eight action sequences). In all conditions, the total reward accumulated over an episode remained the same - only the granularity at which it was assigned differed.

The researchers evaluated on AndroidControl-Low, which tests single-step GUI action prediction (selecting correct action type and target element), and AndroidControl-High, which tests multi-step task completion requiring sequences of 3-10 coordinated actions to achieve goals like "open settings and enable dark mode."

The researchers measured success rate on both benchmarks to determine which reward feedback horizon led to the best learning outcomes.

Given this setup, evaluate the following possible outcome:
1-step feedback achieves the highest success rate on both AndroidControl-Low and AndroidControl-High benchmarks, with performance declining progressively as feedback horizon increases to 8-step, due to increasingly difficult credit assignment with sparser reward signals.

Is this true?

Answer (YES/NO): NO